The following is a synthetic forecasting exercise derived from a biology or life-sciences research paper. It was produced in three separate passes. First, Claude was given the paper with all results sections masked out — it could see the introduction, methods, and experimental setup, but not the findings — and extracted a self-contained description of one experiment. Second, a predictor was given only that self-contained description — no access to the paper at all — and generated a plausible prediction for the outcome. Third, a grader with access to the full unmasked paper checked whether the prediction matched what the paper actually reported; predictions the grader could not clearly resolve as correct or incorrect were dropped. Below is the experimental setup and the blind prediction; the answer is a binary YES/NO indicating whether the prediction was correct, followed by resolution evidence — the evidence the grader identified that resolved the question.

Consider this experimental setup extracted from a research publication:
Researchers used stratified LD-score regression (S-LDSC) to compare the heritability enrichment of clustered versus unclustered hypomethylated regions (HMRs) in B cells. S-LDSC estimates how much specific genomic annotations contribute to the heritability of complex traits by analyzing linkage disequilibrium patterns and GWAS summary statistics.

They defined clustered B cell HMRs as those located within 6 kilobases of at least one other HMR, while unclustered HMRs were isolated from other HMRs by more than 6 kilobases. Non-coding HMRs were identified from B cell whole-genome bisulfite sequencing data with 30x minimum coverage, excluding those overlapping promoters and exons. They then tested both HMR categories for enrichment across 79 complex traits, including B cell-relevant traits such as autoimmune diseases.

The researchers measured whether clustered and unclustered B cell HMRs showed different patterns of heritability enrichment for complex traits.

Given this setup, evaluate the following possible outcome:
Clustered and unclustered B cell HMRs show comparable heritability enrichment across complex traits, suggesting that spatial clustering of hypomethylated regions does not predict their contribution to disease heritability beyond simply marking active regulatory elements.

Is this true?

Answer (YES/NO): NO